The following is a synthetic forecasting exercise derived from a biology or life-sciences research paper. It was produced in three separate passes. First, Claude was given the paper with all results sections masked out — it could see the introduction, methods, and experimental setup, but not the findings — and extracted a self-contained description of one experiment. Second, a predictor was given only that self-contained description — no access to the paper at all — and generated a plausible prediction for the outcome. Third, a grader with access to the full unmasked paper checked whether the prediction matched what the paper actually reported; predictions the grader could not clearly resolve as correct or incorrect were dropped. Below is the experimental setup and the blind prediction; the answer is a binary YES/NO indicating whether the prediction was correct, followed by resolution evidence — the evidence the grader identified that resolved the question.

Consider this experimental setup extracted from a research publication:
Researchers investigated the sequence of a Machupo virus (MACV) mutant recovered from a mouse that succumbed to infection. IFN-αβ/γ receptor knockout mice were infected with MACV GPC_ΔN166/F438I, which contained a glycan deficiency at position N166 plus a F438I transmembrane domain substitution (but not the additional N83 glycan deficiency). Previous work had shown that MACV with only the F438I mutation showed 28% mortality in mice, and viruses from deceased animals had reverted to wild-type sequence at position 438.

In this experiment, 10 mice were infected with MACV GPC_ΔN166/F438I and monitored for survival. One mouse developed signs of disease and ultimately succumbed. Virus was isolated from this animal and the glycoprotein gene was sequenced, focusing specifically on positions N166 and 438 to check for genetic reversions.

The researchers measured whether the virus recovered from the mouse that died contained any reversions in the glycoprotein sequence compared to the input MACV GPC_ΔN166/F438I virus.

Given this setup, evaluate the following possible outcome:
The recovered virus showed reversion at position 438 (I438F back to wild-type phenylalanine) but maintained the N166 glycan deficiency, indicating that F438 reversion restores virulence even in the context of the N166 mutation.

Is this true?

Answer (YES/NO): YES